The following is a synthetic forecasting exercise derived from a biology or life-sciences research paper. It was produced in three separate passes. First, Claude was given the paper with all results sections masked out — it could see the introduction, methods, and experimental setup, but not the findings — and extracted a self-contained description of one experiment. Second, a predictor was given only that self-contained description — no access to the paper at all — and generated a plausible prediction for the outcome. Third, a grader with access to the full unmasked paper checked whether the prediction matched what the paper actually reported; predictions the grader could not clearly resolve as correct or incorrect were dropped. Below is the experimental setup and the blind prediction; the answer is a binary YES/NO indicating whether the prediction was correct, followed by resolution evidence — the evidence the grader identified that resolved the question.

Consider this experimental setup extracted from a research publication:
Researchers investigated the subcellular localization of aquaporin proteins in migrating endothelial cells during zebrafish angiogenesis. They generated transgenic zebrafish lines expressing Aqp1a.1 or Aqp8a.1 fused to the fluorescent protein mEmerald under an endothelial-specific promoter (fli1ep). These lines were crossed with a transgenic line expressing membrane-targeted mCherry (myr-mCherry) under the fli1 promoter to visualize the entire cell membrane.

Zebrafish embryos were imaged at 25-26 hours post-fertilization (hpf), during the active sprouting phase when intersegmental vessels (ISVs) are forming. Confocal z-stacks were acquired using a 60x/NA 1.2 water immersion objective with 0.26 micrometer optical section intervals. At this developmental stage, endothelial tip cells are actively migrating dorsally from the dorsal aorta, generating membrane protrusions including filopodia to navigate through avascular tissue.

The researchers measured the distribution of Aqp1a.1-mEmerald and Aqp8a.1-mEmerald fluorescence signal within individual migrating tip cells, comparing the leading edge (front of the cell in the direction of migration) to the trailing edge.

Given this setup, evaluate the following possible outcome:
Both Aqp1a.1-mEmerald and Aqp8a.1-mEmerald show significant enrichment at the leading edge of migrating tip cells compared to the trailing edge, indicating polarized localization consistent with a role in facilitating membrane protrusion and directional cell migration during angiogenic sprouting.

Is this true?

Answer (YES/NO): YES